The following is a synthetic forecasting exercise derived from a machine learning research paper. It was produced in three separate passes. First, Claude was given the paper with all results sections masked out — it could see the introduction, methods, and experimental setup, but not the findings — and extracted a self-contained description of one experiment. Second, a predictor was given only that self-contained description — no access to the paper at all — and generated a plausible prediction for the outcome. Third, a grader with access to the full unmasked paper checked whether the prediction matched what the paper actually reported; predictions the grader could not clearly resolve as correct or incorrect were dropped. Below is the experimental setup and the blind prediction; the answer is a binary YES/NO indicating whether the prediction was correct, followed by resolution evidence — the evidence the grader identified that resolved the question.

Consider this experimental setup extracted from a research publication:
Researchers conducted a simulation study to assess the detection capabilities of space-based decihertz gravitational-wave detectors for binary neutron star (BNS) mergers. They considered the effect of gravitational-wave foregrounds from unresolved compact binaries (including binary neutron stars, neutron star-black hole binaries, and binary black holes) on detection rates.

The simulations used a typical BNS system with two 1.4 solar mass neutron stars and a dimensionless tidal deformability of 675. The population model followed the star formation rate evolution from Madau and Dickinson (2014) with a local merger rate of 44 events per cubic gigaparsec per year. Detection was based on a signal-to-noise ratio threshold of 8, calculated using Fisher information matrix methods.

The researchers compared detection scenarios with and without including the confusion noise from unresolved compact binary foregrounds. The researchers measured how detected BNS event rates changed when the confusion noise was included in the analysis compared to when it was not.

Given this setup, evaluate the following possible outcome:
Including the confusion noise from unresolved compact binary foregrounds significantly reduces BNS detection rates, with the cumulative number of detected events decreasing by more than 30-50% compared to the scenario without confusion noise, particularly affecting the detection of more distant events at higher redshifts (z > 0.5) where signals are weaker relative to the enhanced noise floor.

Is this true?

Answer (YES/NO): NO